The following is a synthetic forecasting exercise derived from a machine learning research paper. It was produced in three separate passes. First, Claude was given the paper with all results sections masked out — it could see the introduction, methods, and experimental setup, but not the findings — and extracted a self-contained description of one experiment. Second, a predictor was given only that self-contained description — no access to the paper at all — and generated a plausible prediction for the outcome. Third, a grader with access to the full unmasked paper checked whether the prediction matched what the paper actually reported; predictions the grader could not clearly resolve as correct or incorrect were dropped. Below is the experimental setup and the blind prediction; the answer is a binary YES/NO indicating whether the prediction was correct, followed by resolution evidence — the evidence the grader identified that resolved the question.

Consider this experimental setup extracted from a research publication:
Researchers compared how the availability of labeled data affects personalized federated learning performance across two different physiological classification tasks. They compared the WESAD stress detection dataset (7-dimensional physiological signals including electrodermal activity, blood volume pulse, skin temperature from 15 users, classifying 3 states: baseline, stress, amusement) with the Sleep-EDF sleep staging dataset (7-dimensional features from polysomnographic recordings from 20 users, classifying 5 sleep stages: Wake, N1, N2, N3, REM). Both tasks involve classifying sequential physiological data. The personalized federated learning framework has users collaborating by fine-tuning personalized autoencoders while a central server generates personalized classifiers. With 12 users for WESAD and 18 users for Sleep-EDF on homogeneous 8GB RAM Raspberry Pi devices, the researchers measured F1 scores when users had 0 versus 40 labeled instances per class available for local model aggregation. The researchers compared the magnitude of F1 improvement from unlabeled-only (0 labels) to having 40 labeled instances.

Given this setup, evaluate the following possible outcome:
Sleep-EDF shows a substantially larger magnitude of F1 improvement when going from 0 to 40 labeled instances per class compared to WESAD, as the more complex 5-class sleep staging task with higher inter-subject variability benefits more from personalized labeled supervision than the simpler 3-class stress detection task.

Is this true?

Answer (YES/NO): YES